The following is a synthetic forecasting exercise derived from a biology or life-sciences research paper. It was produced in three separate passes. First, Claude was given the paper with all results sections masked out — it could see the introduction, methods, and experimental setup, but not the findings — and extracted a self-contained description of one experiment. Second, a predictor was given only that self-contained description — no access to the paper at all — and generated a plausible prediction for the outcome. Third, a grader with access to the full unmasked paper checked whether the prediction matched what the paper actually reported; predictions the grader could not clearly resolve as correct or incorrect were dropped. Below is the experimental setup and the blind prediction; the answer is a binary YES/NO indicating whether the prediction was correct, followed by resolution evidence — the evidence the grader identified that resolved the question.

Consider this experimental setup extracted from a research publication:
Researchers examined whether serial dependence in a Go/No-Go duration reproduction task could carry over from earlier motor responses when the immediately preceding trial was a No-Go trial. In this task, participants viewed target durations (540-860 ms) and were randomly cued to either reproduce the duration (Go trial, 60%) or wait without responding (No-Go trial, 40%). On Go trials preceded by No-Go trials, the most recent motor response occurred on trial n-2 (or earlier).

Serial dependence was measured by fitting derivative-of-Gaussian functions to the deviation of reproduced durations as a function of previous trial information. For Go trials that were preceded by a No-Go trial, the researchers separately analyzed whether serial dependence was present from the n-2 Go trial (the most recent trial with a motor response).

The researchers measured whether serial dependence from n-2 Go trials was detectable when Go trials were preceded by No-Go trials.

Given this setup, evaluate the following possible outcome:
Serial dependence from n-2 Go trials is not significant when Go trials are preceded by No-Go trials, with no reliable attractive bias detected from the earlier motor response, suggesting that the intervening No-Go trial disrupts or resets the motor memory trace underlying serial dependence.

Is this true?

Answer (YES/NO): NO